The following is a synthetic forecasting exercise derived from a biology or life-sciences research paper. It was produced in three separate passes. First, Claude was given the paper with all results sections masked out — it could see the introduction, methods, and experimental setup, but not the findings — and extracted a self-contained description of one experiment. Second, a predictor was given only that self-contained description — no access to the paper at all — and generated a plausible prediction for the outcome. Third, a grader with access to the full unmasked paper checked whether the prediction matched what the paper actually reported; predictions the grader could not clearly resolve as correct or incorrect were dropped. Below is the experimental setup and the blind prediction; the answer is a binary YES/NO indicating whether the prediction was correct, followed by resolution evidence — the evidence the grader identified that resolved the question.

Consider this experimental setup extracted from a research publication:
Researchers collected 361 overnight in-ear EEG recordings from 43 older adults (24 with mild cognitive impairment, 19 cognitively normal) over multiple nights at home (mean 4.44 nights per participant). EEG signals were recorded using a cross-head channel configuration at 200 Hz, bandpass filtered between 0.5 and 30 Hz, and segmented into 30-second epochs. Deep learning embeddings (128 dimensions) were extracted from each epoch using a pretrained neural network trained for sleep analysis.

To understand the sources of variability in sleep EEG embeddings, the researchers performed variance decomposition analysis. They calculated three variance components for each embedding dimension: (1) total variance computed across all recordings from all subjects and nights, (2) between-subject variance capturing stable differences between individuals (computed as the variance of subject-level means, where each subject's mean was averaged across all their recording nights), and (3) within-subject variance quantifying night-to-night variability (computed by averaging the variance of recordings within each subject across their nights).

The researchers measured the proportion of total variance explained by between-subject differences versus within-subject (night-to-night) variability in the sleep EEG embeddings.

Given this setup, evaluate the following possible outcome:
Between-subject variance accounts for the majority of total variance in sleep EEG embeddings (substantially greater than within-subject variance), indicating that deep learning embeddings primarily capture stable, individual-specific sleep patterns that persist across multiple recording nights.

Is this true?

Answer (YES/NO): NO